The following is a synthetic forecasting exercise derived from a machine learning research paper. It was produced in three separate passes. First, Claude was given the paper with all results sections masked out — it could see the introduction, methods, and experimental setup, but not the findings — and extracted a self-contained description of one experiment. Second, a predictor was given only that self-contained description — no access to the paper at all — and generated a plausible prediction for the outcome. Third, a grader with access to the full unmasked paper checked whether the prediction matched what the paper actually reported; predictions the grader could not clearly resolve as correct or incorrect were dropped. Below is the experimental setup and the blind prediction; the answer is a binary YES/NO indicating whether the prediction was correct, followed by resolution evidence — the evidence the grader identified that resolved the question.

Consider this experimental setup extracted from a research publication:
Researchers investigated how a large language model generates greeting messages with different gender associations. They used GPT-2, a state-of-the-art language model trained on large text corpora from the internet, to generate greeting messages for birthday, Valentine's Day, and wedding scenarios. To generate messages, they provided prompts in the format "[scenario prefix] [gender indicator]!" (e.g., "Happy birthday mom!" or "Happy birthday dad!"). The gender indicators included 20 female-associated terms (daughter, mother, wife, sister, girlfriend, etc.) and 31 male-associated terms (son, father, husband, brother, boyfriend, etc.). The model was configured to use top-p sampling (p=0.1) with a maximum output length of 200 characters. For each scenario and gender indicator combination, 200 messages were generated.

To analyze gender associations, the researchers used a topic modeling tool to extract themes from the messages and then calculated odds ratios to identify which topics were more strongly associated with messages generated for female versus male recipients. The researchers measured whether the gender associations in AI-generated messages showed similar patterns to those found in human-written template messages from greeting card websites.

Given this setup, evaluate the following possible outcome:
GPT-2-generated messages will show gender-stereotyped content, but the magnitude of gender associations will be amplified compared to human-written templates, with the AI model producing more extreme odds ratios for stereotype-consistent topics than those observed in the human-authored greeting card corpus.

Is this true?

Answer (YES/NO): YES